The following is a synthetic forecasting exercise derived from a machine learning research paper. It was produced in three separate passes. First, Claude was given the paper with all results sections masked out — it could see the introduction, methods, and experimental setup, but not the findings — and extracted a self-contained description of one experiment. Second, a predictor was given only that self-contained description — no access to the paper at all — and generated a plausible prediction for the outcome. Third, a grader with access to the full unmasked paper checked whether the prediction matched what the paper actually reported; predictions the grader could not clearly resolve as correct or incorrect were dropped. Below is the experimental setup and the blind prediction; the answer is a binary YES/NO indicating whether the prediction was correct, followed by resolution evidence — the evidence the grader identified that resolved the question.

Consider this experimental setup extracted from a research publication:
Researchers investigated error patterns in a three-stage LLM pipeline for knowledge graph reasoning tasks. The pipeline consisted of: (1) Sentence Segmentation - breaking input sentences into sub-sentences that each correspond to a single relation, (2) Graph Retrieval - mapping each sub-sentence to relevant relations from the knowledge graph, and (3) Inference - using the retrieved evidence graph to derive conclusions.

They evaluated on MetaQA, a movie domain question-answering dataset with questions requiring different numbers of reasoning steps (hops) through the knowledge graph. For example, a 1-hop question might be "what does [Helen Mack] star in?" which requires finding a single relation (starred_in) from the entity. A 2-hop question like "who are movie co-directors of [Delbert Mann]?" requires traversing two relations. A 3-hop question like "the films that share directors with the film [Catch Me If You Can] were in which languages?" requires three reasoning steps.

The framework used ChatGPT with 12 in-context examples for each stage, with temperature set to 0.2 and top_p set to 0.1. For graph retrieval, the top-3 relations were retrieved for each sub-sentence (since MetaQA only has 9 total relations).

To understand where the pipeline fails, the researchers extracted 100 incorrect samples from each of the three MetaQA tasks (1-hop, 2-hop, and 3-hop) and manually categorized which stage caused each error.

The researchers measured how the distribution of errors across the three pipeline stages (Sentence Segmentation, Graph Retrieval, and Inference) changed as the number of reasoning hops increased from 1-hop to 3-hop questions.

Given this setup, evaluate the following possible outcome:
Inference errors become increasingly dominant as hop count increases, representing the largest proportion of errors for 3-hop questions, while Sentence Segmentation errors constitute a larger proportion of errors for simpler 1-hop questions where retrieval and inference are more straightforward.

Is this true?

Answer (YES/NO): NO